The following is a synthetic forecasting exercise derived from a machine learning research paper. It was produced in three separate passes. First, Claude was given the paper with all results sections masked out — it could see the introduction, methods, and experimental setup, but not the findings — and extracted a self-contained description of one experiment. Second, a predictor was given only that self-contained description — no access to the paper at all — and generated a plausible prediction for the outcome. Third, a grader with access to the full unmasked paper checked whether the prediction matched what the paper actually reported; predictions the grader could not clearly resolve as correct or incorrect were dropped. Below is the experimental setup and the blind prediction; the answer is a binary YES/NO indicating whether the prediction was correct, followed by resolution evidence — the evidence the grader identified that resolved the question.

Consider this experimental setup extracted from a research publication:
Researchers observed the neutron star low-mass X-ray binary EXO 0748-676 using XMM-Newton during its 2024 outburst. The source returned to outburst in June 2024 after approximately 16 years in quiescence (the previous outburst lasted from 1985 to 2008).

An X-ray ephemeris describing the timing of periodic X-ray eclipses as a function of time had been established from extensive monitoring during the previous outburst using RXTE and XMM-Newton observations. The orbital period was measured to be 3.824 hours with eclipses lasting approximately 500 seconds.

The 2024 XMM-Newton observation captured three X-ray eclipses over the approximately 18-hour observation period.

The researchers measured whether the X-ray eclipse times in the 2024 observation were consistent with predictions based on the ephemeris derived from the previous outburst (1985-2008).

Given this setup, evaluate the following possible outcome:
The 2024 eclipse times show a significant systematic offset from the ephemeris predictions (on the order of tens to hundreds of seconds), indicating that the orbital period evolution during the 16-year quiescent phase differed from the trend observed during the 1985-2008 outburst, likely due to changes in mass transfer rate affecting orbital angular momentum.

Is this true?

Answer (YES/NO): NO